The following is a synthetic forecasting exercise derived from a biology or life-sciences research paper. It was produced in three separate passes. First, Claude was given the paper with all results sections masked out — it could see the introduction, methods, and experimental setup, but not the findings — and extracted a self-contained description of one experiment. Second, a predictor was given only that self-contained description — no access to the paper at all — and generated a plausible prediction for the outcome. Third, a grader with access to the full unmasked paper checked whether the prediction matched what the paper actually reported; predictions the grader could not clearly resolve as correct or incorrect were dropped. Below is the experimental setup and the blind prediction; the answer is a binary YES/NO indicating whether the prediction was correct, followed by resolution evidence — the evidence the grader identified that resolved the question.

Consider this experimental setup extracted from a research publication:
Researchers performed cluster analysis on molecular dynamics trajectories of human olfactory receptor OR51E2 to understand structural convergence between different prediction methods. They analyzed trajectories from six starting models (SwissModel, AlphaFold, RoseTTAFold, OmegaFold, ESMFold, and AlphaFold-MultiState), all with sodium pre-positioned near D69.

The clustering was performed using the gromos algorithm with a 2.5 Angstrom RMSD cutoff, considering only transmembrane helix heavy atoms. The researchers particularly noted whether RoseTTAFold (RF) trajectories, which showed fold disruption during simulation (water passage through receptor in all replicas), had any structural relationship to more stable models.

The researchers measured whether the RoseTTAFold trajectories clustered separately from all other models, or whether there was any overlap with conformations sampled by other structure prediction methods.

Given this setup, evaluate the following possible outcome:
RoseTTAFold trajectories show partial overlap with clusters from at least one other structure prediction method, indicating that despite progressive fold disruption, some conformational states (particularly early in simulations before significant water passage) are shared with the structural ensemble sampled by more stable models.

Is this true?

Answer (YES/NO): YES